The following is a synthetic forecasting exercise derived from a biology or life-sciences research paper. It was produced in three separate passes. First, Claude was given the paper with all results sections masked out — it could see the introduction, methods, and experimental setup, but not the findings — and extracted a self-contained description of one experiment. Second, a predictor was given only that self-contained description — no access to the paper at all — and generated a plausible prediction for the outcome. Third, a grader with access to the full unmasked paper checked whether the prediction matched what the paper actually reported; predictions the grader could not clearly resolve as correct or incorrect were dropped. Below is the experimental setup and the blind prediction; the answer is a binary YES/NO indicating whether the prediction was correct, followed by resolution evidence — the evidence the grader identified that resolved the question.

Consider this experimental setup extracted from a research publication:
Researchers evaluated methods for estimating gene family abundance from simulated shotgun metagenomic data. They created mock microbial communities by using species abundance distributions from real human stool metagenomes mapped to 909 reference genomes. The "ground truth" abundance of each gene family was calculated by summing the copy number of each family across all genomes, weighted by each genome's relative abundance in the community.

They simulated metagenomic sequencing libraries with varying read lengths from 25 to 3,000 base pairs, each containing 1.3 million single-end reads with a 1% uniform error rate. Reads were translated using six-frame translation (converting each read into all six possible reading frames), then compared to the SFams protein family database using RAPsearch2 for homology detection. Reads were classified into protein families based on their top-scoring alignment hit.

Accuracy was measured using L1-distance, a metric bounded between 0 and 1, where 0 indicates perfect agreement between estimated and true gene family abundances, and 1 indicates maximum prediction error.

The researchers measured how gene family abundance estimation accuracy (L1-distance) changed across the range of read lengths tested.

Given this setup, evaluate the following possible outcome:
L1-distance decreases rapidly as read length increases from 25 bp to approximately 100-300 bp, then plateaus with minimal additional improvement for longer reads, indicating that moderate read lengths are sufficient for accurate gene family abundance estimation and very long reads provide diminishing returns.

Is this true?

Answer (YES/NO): NO